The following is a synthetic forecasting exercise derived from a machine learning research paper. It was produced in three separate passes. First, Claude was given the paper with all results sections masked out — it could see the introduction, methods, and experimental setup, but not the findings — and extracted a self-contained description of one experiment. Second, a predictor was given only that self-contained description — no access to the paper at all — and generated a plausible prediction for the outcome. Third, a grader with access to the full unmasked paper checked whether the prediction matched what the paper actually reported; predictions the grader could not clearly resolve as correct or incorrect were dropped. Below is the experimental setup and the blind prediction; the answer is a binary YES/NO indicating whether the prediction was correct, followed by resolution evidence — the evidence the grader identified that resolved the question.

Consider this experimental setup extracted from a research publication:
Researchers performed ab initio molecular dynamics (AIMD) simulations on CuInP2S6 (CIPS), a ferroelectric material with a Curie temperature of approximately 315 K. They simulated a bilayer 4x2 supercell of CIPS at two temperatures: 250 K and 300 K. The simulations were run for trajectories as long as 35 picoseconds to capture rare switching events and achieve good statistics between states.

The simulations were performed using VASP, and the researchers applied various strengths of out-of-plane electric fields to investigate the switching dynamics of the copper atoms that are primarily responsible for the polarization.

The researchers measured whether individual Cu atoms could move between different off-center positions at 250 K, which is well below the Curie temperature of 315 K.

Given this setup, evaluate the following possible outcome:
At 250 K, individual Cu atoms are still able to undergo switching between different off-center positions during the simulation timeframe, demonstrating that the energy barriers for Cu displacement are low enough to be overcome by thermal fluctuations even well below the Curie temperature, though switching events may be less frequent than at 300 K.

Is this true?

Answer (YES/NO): YES